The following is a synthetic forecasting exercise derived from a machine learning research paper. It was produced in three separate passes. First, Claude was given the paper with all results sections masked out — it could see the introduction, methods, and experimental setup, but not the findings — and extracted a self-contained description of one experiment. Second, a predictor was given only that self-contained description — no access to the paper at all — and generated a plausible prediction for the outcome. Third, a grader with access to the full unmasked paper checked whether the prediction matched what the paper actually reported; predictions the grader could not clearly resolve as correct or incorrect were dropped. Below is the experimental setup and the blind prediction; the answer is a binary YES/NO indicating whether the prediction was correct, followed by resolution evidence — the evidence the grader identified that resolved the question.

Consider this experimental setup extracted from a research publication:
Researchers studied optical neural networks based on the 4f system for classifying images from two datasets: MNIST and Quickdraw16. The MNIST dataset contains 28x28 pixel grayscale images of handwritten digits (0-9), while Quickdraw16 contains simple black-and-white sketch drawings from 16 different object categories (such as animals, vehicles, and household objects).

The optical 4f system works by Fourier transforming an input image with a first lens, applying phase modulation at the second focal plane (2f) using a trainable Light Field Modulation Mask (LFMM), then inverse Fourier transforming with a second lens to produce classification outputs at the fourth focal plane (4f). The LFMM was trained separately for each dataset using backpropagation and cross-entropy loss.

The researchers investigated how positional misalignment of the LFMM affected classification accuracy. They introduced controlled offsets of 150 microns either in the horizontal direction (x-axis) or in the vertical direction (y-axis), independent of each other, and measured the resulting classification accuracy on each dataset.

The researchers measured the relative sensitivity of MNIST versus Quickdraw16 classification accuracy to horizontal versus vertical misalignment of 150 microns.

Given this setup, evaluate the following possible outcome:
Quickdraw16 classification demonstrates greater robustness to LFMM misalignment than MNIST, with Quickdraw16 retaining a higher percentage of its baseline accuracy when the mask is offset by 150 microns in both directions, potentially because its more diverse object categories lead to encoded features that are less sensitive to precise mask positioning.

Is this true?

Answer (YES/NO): YES